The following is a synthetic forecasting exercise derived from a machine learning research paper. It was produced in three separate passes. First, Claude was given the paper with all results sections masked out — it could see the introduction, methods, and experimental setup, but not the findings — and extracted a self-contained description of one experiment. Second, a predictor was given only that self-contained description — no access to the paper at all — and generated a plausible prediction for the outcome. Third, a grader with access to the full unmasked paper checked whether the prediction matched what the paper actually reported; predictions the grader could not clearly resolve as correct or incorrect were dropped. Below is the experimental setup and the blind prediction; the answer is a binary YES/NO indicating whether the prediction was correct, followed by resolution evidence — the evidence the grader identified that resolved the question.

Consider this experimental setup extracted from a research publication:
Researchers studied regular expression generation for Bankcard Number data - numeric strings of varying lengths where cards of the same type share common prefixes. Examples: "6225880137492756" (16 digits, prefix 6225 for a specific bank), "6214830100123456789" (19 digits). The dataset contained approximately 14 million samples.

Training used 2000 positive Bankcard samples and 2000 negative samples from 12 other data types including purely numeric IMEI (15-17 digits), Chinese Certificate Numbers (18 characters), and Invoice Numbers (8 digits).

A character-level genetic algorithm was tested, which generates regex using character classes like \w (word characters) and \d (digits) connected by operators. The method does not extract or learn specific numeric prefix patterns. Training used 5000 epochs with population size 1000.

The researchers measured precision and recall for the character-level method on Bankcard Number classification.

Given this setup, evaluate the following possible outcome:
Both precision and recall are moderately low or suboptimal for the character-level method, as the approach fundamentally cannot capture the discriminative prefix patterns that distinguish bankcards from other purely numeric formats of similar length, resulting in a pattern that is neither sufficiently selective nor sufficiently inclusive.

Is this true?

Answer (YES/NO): NO